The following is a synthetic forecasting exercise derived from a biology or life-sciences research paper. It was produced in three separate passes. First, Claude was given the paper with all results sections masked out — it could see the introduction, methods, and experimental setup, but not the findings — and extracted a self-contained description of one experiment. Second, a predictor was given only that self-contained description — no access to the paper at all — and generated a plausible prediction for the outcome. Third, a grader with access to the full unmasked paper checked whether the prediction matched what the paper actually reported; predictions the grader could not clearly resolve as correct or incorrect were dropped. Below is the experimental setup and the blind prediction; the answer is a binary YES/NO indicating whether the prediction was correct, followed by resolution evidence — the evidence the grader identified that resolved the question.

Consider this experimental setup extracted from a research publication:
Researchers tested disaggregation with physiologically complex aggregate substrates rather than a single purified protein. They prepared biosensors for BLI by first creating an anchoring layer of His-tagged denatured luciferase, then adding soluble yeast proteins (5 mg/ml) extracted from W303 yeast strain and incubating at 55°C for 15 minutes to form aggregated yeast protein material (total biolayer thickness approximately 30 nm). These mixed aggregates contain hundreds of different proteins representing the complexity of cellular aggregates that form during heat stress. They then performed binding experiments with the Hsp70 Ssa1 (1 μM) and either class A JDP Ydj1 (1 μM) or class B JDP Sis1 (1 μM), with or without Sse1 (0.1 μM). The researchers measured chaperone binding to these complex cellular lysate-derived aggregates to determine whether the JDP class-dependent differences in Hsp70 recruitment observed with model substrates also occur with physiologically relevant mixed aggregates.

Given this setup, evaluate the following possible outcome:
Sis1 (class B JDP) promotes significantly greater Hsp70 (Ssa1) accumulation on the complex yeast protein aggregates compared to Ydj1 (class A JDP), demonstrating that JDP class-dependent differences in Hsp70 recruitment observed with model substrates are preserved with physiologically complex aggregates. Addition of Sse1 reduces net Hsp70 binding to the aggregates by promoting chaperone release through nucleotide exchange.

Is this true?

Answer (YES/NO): NO